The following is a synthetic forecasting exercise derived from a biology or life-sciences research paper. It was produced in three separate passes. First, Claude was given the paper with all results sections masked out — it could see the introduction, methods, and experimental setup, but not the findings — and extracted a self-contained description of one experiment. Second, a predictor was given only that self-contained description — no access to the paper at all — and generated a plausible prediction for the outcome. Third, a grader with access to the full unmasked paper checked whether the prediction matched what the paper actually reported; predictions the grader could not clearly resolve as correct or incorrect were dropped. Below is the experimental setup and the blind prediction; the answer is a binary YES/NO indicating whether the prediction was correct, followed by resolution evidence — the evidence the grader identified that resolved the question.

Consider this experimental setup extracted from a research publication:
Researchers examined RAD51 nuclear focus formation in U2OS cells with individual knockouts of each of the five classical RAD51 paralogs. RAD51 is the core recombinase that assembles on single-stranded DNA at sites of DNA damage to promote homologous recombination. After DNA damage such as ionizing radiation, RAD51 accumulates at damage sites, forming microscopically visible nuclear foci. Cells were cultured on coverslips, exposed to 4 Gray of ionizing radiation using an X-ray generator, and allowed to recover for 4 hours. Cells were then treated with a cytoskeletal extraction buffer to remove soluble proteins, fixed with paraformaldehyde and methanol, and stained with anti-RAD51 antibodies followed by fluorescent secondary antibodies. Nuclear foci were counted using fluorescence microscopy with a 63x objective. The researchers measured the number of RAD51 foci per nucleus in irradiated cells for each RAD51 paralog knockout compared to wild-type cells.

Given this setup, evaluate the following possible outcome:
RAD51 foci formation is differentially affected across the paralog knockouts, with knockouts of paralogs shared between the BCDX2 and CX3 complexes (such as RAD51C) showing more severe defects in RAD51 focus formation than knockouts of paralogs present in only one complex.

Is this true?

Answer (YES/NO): NO